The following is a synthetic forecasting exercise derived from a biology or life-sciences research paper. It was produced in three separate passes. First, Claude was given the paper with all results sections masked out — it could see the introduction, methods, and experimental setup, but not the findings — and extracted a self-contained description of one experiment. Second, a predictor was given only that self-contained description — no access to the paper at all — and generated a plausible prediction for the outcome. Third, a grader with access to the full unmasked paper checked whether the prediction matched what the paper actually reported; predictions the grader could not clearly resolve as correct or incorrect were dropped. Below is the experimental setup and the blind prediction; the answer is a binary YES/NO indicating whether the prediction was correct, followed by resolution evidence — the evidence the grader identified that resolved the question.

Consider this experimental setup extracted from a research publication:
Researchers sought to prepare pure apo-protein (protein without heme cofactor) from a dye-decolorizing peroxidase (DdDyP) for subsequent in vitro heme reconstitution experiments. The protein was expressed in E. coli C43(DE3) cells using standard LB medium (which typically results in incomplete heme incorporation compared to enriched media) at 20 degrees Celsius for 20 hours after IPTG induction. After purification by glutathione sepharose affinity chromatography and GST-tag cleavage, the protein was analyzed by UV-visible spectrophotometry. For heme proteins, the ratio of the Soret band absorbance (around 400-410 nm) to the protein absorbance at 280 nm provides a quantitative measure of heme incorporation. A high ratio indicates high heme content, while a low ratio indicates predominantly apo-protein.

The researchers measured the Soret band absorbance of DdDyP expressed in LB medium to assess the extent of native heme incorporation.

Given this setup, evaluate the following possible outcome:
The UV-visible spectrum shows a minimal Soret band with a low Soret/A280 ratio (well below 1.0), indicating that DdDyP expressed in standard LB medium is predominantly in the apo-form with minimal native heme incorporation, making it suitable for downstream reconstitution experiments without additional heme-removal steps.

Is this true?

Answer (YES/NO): YES